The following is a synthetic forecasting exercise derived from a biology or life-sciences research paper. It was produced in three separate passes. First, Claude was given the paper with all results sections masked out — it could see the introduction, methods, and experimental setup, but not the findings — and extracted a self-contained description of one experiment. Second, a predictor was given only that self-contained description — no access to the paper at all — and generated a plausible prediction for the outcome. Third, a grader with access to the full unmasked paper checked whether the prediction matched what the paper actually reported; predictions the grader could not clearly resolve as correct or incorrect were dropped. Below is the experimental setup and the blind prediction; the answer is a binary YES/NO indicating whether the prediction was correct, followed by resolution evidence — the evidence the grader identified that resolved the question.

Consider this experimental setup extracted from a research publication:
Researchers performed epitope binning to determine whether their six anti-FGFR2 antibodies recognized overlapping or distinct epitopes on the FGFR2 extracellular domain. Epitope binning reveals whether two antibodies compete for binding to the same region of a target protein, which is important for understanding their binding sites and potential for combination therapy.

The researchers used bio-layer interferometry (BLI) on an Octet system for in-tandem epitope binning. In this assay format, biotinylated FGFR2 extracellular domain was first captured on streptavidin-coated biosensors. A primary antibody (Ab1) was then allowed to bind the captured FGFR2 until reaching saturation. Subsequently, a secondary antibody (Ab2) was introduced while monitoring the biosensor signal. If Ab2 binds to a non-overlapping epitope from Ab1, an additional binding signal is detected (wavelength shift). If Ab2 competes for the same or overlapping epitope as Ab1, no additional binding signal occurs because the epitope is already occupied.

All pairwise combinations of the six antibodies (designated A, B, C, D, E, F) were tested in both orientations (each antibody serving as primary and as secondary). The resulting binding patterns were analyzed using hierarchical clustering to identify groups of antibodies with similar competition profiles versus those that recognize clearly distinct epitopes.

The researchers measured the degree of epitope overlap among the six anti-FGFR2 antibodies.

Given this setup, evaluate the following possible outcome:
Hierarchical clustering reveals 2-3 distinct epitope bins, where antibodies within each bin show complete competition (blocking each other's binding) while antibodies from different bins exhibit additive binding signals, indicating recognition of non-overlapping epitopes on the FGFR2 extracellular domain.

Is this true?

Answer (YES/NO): NO